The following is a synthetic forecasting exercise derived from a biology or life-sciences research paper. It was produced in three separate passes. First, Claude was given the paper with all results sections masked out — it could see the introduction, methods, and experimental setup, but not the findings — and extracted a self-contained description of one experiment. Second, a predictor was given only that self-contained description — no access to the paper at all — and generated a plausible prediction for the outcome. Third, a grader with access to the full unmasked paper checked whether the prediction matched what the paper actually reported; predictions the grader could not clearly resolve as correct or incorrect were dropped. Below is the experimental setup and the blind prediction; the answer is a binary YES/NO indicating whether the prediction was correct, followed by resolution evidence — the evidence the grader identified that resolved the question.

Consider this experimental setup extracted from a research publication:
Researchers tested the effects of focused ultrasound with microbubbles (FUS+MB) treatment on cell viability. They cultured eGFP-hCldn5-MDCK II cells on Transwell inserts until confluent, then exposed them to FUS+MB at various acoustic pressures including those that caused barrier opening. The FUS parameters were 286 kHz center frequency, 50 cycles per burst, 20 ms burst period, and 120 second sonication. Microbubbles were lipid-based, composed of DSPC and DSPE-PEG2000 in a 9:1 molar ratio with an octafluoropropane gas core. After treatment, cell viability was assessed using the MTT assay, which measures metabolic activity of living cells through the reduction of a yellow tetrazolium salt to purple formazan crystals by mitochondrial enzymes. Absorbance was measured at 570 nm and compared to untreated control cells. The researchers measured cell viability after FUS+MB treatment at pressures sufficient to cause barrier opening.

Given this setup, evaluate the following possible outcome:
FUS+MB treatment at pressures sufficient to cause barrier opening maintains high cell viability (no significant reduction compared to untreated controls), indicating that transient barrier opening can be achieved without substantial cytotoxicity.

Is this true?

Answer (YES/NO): YES